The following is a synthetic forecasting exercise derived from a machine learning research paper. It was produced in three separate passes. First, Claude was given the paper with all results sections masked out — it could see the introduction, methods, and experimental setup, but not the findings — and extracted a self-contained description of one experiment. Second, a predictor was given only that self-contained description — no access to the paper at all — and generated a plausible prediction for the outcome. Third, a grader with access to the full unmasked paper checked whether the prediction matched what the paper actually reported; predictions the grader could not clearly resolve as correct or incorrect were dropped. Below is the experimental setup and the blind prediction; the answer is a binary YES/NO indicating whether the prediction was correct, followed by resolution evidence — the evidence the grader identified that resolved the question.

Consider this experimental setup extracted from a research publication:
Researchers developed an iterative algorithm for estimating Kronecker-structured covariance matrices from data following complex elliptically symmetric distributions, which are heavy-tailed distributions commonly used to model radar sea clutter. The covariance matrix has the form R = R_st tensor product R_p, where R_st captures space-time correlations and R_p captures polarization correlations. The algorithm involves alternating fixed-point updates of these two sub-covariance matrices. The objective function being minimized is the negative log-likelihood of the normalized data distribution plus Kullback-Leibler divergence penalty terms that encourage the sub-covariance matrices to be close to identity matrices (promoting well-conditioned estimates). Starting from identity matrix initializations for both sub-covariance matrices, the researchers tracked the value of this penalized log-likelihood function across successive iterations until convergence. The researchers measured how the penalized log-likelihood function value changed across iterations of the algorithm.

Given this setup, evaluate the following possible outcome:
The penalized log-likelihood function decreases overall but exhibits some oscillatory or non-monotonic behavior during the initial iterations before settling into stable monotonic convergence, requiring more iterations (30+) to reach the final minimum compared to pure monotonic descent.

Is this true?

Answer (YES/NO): NO